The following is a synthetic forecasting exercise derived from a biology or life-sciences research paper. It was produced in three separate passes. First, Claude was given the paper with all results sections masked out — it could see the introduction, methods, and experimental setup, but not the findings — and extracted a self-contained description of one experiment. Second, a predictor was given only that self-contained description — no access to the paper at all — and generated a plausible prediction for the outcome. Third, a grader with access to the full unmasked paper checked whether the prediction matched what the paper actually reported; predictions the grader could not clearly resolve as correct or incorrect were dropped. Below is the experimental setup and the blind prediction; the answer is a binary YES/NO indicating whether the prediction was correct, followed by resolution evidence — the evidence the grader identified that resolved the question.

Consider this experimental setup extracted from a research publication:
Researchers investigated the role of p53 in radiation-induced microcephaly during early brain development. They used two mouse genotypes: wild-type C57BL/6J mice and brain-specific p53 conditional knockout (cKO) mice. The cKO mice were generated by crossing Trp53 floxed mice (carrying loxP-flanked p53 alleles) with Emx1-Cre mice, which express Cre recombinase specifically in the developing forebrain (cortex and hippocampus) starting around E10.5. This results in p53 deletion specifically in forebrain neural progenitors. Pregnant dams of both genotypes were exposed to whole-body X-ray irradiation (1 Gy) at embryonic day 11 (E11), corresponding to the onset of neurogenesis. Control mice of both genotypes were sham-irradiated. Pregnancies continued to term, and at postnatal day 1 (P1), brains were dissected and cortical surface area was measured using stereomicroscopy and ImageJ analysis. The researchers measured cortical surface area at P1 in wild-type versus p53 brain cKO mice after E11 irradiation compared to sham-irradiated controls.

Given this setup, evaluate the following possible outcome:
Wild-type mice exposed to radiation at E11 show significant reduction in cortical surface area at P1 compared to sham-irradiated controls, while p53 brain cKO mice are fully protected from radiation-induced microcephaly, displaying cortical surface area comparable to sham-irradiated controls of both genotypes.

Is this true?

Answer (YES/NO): NO